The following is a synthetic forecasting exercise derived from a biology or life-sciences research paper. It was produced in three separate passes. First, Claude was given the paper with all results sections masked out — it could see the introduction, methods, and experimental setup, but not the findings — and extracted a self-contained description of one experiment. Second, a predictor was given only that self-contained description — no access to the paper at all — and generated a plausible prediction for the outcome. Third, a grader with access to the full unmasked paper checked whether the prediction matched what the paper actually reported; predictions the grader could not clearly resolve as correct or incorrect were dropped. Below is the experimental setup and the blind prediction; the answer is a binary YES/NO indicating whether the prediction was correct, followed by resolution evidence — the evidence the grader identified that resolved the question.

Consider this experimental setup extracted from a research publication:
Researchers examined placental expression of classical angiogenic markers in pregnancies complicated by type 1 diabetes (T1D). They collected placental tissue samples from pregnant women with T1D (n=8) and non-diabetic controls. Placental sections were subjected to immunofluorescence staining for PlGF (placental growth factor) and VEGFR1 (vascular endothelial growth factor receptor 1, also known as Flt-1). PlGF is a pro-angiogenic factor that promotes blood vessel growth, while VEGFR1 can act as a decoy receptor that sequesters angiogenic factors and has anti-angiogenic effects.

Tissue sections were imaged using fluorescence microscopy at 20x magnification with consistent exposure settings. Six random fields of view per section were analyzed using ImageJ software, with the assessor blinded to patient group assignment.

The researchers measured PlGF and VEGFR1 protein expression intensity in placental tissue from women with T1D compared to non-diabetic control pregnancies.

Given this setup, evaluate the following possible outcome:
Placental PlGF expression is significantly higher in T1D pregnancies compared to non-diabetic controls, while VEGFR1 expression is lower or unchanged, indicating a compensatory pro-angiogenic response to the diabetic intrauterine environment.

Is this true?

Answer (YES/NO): NO